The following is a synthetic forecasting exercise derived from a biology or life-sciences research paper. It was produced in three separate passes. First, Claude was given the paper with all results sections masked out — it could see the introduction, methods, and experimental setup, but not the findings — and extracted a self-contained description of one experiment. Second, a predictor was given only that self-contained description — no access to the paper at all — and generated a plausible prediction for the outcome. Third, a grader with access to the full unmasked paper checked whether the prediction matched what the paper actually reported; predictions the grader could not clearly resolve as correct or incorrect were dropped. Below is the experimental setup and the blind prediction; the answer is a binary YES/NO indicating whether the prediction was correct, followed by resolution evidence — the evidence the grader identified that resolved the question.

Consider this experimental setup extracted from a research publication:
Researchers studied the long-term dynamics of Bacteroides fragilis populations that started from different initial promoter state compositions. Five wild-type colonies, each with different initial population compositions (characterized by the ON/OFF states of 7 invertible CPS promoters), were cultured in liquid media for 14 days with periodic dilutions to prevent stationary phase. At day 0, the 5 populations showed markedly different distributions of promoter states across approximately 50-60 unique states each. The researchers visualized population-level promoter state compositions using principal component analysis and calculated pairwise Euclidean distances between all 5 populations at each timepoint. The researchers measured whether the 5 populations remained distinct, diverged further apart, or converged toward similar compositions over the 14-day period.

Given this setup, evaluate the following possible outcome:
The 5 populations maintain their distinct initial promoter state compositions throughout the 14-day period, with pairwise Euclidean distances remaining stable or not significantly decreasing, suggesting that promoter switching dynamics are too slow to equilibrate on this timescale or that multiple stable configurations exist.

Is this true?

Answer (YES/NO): NO